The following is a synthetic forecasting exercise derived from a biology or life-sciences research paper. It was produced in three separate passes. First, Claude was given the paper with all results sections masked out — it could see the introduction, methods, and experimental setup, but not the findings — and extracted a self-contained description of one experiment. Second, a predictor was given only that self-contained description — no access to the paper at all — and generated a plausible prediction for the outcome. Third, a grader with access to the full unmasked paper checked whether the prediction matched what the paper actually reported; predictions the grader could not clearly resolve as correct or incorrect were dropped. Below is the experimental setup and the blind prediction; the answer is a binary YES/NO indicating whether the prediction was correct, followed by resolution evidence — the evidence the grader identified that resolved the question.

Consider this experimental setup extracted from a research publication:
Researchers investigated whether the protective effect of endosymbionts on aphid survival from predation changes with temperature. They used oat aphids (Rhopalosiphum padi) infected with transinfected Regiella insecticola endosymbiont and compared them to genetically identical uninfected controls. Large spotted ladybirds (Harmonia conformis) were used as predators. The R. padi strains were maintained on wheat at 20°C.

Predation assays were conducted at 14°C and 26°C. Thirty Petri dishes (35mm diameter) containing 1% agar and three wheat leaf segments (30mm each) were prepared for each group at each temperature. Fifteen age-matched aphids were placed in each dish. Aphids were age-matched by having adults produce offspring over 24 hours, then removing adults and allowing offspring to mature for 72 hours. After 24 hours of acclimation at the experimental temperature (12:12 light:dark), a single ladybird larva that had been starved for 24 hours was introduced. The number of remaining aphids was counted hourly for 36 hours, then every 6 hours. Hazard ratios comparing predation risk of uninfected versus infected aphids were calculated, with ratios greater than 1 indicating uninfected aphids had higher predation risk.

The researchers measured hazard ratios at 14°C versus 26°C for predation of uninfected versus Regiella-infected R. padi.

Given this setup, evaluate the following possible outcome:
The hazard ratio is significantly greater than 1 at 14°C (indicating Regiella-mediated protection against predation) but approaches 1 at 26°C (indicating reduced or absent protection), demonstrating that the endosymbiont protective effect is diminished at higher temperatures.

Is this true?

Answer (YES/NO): YES